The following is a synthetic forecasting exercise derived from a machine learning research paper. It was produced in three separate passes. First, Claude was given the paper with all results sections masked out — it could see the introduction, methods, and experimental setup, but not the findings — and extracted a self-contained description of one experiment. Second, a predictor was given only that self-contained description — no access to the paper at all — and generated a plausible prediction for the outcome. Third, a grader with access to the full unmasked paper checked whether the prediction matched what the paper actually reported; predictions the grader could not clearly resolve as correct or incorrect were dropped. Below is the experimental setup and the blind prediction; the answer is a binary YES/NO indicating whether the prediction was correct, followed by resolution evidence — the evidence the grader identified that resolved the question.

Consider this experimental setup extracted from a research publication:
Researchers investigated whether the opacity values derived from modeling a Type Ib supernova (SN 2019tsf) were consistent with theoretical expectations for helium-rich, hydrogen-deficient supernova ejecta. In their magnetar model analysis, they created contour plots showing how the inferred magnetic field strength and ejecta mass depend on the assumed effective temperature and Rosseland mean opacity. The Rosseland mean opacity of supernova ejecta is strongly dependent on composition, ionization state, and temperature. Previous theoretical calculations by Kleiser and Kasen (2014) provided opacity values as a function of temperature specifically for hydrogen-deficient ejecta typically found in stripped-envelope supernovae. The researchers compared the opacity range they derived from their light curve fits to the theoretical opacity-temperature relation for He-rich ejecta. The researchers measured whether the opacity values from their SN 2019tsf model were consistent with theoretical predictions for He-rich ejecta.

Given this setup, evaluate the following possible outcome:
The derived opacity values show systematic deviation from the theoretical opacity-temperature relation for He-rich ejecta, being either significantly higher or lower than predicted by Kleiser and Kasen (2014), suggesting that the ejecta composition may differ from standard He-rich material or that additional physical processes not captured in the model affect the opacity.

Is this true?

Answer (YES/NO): NO